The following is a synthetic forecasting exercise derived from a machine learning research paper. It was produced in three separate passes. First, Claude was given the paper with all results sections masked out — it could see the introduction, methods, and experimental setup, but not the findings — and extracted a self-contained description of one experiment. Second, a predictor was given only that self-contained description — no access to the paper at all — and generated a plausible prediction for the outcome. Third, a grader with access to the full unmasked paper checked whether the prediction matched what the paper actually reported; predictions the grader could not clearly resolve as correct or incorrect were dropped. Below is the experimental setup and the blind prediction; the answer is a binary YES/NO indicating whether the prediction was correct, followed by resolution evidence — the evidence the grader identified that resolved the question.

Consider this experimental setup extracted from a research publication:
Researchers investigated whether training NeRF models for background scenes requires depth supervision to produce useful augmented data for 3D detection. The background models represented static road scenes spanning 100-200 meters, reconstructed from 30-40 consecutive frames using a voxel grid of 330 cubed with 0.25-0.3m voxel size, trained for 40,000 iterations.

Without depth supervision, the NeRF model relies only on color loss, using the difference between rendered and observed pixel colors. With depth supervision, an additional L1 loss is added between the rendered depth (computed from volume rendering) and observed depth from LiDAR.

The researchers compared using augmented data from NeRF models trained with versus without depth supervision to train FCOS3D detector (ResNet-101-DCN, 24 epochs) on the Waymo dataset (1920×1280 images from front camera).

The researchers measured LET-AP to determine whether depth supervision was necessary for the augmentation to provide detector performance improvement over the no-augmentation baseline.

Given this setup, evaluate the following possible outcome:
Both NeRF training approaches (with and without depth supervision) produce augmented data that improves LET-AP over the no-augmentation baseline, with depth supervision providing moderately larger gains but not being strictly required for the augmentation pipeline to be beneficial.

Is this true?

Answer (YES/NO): NO